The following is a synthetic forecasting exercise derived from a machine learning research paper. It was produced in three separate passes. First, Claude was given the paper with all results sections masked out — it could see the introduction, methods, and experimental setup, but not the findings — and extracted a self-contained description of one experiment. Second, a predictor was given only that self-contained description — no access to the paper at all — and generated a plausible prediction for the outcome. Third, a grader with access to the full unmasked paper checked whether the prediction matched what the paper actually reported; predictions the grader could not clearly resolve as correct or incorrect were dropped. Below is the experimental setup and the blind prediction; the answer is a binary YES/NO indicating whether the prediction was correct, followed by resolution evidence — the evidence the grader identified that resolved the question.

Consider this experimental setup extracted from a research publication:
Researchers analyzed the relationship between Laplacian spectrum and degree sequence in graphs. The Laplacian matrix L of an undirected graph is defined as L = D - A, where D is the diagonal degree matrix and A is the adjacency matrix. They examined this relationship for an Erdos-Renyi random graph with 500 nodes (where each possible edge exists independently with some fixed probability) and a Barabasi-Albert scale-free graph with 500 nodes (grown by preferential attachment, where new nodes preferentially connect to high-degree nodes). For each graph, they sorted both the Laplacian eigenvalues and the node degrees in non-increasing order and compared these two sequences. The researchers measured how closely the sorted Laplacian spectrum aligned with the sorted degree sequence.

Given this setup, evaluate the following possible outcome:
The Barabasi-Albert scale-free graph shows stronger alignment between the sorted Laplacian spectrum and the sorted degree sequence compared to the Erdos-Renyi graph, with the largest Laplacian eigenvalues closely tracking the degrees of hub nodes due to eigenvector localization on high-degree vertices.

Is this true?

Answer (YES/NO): NO